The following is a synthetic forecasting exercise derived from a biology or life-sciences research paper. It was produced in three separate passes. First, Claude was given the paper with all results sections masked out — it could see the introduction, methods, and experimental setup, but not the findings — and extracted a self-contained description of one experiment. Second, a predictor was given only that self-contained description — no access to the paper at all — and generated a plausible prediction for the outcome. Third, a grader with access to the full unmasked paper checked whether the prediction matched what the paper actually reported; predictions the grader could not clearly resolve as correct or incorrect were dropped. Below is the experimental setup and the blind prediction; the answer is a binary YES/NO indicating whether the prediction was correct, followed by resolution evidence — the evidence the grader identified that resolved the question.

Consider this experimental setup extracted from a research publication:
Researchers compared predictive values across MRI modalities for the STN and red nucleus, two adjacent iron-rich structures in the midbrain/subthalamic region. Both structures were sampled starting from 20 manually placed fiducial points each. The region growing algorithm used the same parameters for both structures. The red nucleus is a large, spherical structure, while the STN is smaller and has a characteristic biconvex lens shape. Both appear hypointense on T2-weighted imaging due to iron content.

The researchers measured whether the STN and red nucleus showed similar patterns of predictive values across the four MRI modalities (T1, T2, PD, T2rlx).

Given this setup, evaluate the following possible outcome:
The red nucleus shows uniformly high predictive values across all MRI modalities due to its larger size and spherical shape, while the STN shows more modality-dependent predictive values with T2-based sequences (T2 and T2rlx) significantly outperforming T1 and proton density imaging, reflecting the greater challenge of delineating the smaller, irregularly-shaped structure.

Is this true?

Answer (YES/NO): NO